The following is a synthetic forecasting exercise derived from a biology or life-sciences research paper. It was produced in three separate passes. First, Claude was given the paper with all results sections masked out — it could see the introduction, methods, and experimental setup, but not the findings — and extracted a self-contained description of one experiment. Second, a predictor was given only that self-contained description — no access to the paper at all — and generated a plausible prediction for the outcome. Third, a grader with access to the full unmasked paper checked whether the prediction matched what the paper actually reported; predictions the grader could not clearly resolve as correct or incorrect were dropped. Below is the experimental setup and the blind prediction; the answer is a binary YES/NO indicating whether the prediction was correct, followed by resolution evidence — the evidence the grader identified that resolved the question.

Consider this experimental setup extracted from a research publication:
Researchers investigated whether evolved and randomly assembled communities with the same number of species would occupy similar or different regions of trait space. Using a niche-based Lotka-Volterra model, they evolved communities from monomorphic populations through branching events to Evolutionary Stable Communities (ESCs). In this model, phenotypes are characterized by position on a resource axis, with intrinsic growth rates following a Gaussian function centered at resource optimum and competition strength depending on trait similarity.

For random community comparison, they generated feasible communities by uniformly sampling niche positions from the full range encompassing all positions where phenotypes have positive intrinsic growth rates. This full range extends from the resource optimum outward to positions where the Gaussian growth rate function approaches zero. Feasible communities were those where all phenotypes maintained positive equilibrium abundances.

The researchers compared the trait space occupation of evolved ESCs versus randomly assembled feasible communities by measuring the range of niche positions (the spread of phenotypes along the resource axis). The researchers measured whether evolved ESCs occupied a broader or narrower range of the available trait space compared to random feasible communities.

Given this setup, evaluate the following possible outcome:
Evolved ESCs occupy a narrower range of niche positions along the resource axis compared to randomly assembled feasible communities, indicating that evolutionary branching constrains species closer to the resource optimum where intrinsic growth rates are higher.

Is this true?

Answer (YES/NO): YES